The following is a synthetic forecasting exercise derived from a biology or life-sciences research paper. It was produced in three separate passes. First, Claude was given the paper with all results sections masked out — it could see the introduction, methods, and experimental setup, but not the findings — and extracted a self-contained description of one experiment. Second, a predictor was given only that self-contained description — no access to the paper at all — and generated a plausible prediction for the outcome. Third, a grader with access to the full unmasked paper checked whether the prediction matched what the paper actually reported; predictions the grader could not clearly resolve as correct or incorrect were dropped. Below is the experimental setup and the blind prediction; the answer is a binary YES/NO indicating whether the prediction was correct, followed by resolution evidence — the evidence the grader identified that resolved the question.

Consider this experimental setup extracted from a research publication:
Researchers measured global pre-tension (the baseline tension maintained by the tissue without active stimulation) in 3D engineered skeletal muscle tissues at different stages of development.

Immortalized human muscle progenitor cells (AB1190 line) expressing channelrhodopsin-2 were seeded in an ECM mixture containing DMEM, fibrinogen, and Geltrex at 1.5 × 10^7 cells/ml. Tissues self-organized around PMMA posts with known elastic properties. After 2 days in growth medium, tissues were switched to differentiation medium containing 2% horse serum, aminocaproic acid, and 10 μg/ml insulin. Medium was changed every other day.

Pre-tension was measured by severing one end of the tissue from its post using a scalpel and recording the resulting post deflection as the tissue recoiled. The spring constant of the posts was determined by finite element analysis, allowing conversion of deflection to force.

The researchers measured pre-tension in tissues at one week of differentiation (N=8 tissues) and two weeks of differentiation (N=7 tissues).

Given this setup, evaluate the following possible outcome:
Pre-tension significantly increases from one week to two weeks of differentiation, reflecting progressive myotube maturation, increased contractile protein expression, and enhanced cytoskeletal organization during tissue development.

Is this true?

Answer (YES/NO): NO